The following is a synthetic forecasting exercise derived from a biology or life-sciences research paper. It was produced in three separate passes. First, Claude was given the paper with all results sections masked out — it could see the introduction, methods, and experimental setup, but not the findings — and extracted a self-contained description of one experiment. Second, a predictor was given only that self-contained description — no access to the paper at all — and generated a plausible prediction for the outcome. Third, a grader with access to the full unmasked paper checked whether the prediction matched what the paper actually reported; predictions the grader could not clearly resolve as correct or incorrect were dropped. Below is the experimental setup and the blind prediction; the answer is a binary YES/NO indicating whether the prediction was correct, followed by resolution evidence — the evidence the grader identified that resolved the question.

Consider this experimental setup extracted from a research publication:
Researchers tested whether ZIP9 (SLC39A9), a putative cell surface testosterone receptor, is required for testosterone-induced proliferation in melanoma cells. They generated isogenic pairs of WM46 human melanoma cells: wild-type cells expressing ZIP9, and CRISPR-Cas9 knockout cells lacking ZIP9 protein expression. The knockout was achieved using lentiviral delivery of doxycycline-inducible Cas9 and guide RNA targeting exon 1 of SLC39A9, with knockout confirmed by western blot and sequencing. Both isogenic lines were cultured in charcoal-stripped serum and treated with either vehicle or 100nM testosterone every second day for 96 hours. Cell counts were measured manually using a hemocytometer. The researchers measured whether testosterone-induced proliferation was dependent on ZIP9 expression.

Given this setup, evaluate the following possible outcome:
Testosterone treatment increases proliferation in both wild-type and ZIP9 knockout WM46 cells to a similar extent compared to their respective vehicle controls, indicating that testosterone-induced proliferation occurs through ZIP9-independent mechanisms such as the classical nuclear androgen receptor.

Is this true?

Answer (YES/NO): NO